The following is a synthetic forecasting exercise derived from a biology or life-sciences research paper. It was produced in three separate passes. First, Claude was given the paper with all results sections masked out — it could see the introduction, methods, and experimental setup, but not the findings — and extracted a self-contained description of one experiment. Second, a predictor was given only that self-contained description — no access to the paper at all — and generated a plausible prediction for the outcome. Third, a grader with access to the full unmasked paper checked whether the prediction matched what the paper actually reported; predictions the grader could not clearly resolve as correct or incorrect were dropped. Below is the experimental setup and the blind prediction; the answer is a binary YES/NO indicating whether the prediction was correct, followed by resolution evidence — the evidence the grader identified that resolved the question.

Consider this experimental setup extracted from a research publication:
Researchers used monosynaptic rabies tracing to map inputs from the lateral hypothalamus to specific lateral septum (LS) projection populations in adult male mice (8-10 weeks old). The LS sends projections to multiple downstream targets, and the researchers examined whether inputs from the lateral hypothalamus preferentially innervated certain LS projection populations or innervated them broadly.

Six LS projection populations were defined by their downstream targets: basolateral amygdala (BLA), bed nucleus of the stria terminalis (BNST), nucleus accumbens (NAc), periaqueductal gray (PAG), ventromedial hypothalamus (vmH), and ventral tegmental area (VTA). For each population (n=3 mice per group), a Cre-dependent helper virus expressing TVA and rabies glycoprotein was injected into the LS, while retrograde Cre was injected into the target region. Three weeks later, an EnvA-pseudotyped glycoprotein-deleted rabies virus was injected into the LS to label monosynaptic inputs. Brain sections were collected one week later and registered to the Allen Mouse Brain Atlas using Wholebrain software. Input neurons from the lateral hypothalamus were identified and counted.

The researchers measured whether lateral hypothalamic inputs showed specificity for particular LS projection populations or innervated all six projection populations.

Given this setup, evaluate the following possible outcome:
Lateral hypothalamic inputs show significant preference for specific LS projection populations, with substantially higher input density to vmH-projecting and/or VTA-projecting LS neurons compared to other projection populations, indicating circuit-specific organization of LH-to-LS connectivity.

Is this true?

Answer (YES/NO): NO